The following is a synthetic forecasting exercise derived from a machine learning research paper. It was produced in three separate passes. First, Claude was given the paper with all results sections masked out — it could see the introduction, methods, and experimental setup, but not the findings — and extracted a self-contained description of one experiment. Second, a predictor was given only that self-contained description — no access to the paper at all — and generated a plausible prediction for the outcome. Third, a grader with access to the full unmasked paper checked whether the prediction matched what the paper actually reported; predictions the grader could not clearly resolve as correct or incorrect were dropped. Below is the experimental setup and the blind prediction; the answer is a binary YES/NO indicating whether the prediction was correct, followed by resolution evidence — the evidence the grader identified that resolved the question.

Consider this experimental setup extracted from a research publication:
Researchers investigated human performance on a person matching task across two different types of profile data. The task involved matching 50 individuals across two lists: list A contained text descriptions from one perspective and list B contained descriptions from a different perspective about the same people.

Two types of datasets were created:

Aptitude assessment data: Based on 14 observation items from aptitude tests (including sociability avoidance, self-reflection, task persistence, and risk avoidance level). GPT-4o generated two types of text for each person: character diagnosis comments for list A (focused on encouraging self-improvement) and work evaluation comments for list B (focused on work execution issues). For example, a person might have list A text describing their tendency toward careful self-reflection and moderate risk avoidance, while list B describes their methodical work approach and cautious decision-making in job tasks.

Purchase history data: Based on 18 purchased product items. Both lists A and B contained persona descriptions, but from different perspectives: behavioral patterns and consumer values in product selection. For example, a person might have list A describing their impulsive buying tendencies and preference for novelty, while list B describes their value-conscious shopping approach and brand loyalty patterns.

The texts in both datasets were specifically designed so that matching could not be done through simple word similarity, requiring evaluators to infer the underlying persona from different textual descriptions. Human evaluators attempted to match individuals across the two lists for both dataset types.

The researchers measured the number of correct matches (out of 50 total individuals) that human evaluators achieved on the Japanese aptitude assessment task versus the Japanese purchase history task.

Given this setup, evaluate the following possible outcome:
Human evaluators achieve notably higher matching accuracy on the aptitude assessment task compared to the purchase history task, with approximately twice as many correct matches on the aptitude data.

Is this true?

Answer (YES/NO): NO